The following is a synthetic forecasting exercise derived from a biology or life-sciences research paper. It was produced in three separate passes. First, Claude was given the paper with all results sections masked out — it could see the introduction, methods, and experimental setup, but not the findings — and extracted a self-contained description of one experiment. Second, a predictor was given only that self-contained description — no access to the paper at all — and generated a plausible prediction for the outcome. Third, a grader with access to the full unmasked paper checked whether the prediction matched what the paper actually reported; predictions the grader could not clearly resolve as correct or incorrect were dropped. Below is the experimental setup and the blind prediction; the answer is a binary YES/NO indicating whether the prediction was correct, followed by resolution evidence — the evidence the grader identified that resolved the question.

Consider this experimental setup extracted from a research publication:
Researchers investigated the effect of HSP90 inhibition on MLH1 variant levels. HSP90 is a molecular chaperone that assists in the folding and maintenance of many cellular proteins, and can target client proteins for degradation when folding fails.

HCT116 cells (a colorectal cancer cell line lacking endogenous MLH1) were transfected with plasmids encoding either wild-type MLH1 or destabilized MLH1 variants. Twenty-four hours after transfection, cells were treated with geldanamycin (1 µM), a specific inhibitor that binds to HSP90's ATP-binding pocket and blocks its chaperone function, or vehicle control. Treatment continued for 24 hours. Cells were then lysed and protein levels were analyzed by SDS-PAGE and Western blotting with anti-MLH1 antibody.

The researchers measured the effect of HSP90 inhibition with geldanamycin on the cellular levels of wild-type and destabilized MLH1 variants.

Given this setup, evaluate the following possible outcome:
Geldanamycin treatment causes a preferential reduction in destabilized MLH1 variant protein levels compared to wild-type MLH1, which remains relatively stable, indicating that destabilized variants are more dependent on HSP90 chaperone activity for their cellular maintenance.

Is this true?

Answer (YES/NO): NO